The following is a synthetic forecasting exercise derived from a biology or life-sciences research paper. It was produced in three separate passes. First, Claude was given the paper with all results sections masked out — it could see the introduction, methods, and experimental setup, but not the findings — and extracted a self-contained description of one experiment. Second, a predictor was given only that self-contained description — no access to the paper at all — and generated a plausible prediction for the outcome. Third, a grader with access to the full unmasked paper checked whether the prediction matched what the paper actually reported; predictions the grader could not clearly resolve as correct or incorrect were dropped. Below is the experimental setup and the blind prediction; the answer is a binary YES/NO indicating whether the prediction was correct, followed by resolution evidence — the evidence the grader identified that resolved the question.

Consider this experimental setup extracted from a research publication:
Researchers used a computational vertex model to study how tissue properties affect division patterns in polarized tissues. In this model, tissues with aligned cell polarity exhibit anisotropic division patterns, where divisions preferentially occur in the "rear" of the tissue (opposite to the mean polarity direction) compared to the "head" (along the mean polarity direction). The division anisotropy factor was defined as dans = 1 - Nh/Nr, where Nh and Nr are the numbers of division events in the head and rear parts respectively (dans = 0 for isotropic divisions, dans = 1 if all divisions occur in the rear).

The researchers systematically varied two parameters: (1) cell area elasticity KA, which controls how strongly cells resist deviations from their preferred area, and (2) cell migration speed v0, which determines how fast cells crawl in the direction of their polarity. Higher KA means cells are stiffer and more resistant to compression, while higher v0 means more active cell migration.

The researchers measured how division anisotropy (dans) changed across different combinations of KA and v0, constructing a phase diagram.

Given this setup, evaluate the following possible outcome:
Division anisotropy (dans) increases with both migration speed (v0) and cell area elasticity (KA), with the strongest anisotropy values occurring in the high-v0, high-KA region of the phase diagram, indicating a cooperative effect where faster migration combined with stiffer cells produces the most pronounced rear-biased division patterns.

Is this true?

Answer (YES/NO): NO